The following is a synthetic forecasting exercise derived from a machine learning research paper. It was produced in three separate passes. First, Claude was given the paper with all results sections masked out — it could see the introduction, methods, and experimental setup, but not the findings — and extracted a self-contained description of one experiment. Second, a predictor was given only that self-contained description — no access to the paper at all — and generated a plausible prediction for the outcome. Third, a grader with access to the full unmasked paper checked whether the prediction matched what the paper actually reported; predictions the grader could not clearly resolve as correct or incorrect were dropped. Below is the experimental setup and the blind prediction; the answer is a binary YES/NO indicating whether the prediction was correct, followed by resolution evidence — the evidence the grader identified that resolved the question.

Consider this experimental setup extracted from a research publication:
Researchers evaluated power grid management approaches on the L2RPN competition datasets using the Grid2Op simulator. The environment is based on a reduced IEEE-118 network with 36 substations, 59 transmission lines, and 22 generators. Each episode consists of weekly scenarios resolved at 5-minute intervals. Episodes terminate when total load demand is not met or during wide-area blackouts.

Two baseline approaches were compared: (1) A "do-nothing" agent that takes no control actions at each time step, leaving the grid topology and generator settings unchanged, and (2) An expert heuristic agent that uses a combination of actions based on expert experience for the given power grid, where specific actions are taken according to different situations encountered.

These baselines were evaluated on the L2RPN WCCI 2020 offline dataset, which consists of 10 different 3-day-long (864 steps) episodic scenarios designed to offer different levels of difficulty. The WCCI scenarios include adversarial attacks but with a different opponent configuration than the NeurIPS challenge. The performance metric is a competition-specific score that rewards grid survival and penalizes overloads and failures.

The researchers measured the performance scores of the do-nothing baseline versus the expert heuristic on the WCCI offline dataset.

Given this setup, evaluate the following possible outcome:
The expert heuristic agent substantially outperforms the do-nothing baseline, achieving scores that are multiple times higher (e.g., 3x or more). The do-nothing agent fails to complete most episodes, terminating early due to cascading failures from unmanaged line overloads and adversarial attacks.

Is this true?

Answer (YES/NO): NO